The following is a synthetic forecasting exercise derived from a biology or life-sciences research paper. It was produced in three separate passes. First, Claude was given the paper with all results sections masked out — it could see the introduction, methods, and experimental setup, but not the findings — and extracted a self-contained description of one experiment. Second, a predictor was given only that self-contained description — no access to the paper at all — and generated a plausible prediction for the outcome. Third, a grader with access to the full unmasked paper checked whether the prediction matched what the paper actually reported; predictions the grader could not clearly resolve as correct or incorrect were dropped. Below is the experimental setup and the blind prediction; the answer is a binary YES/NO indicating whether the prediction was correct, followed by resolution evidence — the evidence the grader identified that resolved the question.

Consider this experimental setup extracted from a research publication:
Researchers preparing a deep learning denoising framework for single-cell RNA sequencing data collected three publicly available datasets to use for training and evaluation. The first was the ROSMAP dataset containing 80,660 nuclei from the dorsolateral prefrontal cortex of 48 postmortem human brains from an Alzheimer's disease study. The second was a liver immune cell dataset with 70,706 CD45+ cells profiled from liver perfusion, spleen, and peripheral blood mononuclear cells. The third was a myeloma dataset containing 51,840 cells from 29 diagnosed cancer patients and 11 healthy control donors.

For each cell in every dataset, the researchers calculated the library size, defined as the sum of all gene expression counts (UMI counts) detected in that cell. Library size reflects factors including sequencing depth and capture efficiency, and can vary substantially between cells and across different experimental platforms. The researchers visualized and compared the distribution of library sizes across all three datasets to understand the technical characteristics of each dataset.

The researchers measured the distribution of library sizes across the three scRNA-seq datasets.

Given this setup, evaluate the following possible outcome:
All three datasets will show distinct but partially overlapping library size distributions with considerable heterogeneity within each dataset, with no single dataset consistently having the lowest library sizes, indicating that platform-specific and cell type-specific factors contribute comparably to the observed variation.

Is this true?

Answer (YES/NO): NO